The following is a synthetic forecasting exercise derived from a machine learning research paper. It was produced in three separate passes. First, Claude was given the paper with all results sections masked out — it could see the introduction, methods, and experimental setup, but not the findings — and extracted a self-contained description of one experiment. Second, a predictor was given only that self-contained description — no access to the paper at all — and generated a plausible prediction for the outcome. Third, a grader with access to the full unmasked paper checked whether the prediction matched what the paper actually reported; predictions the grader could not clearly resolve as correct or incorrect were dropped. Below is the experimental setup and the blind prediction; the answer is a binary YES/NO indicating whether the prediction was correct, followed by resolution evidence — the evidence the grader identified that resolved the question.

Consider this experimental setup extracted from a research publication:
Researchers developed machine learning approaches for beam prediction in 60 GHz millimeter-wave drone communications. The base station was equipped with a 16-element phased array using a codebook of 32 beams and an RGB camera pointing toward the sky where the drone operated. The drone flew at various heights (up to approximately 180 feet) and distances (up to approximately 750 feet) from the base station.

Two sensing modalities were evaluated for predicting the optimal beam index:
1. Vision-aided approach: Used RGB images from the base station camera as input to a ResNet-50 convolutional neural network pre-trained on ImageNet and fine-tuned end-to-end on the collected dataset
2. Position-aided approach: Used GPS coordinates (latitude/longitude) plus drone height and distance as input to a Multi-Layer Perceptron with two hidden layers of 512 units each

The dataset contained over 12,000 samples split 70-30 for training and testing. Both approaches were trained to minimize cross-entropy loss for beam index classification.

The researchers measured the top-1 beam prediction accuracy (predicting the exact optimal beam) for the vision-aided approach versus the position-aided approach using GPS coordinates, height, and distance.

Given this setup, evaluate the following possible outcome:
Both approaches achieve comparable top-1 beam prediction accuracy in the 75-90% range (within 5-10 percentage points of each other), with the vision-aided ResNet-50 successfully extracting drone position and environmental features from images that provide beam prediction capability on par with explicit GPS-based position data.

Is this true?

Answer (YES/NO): NO